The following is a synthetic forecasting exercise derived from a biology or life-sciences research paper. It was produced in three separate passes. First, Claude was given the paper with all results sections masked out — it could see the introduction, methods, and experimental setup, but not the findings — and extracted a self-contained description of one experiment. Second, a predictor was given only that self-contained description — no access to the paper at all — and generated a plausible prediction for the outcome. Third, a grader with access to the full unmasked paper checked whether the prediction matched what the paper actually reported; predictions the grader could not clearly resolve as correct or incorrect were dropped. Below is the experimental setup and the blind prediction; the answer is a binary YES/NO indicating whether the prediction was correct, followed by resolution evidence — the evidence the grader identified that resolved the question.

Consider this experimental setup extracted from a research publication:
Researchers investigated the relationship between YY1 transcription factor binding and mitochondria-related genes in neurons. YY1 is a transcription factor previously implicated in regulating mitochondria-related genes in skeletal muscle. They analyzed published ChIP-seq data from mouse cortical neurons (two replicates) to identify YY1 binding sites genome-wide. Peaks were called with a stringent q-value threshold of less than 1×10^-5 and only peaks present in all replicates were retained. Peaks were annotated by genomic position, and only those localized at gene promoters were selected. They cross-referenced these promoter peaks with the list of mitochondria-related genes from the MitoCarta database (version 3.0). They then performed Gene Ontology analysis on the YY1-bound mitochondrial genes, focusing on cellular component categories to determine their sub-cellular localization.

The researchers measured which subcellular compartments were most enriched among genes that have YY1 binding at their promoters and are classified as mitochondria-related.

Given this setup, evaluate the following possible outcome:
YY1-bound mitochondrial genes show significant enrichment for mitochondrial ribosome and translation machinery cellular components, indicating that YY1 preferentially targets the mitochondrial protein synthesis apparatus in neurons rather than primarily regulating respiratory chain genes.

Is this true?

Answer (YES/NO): NO